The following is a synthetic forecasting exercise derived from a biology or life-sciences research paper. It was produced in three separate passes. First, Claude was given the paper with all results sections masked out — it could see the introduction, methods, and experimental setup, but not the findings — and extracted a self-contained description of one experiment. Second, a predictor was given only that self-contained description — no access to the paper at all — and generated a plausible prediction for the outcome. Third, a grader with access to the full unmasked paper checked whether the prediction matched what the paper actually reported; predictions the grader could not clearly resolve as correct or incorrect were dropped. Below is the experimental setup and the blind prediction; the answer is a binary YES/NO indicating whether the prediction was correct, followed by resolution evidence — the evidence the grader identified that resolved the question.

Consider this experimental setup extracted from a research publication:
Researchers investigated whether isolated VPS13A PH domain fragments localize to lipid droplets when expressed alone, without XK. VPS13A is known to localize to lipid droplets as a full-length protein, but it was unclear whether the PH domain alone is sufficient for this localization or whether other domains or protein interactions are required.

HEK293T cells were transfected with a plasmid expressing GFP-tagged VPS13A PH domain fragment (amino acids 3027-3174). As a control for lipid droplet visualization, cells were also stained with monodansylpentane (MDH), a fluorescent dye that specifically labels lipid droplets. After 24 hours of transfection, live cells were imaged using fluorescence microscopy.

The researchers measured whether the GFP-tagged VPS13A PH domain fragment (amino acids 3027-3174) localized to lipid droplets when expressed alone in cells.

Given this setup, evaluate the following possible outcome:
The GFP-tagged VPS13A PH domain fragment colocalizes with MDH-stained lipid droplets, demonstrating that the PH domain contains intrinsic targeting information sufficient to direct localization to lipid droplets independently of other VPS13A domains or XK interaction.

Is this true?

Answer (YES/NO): NO